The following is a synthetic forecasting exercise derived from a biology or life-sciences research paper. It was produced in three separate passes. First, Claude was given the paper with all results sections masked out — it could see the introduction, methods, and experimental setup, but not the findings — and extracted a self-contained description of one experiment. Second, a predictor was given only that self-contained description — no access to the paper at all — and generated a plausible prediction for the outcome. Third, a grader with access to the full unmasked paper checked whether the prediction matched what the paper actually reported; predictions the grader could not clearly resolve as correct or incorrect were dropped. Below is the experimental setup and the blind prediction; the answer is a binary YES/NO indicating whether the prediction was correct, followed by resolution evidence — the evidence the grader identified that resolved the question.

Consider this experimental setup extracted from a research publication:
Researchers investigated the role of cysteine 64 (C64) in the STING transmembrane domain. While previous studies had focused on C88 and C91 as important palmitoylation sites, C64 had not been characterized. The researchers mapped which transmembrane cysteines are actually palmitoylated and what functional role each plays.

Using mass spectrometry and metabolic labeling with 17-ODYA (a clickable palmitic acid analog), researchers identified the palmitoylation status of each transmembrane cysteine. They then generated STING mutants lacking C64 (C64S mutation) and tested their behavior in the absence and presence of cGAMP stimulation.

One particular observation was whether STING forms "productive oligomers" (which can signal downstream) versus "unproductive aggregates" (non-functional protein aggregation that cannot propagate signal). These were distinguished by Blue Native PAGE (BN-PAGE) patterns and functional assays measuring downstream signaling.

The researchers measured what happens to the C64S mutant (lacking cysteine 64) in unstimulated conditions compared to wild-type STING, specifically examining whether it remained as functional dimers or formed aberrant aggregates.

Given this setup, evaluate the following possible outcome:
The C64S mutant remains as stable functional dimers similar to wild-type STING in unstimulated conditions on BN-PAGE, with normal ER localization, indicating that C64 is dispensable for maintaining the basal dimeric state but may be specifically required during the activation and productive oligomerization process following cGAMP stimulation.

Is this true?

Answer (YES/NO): NO